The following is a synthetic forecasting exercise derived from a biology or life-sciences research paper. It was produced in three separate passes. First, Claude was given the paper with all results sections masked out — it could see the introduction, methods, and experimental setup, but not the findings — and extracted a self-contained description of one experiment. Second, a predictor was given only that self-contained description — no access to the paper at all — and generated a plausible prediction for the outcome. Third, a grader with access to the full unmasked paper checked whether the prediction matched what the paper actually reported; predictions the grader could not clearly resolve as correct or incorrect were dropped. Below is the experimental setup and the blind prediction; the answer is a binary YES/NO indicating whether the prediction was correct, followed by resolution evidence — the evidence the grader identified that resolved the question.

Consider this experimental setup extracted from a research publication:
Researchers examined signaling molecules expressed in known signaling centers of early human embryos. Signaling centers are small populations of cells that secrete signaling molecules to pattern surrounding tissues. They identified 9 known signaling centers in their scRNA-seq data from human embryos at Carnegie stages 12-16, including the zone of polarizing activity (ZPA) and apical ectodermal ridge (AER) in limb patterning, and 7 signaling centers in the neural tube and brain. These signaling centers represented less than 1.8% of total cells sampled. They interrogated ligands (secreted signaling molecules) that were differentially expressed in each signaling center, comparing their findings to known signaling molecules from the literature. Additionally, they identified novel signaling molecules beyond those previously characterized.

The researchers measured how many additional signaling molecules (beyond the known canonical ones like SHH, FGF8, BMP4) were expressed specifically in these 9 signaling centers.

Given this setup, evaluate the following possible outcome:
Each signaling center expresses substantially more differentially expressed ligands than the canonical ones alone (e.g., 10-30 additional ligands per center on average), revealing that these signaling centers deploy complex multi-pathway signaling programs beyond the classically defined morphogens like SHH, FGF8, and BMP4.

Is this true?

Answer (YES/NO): NO